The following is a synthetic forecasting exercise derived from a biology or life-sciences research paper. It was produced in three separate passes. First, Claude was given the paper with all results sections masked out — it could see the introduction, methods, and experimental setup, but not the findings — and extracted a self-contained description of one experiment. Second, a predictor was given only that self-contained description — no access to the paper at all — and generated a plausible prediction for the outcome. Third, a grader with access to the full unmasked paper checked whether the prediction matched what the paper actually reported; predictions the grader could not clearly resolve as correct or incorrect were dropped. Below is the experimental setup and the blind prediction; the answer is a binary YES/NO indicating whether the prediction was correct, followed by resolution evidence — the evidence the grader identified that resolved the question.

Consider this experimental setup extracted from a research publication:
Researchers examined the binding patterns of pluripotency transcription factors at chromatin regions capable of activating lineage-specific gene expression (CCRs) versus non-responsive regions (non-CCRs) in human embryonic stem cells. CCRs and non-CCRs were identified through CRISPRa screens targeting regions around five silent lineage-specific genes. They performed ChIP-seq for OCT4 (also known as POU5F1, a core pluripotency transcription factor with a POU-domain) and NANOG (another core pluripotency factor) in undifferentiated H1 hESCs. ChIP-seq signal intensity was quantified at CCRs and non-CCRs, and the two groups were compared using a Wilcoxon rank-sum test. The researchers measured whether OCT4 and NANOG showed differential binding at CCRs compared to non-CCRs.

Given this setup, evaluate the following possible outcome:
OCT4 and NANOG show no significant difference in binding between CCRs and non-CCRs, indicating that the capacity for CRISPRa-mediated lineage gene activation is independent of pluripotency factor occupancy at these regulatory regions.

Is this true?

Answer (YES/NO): NO